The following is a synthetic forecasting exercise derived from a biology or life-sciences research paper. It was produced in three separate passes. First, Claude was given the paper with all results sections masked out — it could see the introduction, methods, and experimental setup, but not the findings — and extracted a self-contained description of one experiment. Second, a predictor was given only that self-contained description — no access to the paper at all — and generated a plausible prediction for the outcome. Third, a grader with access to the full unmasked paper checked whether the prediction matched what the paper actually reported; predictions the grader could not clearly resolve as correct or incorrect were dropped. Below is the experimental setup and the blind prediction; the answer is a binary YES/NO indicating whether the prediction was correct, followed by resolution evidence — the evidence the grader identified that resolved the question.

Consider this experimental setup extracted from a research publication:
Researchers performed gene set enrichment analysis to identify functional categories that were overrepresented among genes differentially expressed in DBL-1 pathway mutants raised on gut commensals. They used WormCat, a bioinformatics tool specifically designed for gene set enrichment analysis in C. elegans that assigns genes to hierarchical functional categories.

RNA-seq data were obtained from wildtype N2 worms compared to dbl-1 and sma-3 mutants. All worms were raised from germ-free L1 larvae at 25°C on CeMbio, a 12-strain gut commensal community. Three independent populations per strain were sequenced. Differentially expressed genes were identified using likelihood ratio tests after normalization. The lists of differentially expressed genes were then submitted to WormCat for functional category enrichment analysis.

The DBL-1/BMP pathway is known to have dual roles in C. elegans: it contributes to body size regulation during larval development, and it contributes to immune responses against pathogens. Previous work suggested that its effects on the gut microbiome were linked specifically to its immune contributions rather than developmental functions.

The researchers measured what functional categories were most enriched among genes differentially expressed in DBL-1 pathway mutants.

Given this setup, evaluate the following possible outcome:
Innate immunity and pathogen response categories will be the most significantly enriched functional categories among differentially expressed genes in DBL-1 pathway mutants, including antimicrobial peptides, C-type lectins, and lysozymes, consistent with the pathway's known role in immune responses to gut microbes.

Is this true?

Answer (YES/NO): NO